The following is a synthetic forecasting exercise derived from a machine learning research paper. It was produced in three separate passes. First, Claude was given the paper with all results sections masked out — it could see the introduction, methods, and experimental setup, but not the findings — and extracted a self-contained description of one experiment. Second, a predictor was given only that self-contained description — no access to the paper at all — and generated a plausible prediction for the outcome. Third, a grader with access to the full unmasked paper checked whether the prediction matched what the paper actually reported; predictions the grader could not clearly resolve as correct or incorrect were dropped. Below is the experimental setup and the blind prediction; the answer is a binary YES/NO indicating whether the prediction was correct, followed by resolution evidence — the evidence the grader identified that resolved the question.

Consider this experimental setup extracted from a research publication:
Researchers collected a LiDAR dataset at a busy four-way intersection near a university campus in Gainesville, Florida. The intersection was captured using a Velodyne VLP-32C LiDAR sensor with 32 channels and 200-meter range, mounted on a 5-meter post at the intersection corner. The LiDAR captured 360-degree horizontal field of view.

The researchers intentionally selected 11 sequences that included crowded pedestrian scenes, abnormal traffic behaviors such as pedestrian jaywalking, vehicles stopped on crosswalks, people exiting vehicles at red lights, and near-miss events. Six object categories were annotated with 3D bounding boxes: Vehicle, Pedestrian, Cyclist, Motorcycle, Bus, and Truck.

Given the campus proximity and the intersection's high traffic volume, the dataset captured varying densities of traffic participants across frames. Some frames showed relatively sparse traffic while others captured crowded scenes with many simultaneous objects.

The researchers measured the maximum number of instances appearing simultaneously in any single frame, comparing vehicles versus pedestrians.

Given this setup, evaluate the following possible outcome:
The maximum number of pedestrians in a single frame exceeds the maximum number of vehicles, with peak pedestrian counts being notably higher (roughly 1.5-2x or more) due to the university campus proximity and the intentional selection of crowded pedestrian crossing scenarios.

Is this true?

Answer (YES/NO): NO